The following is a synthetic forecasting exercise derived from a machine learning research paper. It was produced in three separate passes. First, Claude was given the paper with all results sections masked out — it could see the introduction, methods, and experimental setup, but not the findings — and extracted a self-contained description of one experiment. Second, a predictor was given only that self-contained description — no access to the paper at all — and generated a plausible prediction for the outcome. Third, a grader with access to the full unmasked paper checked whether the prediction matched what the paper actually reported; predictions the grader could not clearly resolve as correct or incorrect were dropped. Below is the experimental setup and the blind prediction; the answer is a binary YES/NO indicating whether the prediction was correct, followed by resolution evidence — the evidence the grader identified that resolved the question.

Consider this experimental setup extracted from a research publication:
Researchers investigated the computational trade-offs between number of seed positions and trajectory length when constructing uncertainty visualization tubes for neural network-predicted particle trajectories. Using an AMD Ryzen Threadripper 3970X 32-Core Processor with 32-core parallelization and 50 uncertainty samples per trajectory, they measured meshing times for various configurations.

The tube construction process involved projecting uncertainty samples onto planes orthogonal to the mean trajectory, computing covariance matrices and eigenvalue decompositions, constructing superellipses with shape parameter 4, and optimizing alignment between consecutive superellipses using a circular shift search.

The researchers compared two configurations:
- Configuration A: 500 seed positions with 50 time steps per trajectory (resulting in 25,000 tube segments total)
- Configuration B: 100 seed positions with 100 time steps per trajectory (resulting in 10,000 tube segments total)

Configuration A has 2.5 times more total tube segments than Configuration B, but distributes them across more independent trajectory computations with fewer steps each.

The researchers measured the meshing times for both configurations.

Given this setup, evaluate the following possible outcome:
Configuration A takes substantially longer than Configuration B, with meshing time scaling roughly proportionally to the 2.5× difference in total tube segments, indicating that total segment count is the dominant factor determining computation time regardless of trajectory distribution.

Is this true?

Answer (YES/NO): NO